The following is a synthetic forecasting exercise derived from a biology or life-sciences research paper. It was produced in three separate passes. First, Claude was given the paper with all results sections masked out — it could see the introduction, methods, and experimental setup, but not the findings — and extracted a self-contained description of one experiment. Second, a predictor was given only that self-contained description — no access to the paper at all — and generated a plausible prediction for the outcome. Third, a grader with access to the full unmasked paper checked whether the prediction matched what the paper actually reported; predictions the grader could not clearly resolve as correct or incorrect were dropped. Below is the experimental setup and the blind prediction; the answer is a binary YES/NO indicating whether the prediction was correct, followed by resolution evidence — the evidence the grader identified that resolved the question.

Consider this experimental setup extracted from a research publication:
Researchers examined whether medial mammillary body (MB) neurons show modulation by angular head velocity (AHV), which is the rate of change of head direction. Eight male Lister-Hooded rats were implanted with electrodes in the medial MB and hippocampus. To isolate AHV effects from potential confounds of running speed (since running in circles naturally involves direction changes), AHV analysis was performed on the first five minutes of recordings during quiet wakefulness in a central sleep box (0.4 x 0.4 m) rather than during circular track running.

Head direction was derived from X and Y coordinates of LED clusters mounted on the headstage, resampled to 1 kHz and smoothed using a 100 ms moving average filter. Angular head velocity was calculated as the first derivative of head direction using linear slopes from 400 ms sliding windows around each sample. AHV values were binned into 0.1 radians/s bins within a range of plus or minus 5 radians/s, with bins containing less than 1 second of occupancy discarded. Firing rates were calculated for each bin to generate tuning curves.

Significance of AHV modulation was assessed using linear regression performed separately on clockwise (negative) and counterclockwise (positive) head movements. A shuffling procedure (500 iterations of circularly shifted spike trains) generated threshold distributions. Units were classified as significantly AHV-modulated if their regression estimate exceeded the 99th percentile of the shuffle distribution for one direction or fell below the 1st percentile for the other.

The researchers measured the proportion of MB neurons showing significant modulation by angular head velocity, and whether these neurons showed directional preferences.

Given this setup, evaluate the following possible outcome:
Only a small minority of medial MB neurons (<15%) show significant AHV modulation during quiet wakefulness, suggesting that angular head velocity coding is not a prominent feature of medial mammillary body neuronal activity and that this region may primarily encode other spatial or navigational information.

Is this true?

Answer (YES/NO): NO